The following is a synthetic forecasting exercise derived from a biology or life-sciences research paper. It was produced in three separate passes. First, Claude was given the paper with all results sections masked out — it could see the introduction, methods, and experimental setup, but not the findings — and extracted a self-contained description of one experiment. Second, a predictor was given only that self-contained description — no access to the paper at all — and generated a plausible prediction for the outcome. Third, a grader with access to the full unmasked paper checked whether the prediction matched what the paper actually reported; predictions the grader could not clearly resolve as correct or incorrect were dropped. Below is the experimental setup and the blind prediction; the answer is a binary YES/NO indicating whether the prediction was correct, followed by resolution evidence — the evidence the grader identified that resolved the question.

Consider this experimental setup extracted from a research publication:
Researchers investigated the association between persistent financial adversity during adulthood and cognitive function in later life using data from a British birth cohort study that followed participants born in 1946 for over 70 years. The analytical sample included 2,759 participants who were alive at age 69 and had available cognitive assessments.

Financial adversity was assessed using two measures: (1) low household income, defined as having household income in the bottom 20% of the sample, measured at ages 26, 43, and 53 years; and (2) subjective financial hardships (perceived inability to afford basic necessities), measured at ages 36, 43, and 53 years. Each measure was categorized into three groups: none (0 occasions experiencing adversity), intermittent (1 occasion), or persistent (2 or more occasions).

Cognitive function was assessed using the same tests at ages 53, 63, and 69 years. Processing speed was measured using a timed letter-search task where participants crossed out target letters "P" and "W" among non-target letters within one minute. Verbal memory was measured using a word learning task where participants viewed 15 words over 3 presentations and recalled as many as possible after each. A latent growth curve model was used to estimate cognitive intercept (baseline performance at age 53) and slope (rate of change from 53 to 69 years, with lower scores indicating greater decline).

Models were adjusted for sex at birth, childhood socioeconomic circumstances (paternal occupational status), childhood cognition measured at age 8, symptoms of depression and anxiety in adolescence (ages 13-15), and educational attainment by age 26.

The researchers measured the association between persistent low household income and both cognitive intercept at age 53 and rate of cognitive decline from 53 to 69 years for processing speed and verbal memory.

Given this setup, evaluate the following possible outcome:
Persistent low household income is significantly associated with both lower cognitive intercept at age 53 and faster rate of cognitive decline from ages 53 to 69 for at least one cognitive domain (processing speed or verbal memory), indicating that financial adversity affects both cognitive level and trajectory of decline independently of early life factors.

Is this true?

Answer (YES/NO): NO